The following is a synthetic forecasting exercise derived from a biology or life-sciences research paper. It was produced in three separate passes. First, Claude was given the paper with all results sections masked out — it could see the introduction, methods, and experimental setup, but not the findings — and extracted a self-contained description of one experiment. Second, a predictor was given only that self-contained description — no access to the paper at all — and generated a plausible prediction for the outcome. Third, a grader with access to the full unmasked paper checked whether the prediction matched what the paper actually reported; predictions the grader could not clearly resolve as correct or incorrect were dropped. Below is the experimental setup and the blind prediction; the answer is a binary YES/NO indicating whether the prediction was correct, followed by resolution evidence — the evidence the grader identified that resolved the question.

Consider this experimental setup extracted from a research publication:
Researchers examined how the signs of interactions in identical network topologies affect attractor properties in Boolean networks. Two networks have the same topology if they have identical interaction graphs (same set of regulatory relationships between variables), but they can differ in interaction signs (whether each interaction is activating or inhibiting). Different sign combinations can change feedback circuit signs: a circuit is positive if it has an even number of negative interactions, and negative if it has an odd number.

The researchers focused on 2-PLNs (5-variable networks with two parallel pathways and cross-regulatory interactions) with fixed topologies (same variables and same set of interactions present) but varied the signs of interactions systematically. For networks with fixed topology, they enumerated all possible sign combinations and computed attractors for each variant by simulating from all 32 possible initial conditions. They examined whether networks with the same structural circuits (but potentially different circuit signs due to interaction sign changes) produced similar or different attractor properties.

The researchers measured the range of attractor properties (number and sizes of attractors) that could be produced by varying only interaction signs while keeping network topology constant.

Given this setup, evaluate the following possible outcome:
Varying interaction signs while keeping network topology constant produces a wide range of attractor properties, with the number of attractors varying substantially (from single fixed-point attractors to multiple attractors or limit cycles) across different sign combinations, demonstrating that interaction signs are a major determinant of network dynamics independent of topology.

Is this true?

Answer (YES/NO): NO